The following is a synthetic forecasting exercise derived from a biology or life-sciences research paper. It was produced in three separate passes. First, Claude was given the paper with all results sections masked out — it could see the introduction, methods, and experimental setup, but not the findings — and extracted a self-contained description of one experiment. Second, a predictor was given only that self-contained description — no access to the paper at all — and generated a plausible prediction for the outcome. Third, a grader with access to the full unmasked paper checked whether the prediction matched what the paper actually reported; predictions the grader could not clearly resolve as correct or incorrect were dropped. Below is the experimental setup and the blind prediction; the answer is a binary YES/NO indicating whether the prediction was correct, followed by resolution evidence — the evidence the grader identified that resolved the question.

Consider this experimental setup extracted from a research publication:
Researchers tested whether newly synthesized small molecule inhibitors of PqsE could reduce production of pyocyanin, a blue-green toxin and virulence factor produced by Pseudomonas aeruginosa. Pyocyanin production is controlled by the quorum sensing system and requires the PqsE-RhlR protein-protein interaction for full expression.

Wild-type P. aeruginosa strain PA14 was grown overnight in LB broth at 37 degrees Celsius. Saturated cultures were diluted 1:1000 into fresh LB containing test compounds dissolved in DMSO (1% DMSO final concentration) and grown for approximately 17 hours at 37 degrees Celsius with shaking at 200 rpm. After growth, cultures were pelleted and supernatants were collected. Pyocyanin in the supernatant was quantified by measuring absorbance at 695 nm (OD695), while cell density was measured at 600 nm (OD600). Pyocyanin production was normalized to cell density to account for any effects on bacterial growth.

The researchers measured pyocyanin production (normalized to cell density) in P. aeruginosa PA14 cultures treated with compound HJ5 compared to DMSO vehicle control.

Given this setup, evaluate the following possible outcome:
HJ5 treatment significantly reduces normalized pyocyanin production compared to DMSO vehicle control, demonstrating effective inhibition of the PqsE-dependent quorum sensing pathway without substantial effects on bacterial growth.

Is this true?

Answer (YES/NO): NO